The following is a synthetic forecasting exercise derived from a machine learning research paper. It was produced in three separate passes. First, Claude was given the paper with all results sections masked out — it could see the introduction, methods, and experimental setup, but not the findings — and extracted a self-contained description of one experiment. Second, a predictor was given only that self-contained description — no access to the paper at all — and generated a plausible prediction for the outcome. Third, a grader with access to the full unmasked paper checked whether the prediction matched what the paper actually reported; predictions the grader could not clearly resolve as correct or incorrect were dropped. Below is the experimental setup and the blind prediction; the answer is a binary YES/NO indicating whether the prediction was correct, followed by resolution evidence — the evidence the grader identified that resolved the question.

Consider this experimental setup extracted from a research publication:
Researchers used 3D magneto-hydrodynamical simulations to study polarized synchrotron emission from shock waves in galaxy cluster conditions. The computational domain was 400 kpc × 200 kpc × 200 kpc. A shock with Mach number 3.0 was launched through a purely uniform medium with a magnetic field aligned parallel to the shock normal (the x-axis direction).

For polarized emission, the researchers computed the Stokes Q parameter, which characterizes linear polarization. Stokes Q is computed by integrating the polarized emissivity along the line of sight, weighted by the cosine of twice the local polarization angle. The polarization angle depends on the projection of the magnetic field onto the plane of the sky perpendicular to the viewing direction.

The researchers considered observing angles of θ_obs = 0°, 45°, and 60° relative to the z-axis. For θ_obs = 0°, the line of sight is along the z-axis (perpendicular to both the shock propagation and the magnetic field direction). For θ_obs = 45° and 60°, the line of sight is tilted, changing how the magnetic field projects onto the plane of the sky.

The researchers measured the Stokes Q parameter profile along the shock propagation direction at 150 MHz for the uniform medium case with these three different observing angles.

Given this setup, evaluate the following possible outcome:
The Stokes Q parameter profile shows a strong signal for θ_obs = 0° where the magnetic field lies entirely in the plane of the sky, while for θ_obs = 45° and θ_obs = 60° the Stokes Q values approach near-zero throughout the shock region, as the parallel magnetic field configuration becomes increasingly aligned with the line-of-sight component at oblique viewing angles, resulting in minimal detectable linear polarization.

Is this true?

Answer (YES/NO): NO